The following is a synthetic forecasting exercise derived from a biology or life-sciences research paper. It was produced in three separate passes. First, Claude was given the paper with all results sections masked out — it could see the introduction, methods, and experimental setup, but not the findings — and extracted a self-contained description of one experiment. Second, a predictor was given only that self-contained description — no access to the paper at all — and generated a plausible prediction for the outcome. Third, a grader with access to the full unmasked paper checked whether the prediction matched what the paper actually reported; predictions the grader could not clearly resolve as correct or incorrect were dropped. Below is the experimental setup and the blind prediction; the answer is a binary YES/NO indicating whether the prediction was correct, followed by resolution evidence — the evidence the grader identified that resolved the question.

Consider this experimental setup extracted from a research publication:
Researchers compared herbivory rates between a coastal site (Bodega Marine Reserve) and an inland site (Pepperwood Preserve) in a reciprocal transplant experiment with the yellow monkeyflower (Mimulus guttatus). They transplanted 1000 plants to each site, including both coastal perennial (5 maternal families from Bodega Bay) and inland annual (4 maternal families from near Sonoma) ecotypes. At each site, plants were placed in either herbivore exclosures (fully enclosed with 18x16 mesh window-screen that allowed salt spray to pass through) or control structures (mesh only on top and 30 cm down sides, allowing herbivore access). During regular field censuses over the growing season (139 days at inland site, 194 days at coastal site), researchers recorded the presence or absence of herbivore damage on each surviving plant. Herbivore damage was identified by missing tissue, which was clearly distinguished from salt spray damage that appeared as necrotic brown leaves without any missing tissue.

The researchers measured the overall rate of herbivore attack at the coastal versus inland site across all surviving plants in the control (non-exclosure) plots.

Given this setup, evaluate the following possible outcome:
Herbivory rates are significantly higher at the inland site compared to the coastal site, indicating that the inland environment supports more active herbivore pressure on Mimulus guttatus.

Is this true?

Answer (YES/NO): NO